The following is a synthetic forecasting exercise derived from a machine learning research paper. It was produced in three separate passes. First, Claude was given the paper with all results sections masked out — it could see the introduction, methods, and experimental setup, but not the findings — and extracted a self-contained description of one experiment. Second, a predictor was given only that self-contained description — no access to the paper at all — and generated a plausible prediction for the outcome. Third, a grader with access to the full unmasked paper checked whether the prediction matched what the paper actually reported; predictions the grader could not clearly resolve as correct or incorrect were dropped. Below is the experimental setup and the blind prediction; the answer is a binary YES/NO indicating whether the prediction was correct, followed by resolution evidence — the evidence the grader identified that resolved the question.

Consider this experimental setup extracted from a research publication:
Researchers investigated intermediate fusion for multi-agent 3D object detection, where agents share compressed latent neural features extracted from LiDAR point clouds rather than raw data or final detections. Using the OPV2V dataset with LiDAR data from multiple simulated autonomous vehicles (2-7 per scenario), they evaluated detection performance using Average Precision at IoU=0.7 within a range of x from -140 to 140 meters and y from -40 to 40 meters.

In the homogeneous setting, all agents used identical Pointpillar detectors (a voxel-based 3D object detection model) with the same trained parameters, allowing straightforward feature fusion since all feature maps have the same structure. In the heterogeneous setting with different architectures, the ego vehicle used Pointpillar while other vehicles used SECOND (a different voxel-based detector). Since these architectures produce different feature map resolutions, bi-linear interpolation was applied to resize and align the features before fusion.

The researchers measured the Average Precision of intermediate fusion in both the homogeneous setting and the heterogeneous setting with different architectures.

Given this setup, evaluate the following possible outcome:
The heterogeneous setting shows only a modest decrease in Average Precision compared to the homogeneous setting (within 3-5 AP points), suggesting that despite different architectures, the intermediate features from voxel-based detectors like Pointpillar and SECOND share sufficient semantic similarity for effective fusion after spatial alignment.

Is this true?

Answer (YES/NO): NO